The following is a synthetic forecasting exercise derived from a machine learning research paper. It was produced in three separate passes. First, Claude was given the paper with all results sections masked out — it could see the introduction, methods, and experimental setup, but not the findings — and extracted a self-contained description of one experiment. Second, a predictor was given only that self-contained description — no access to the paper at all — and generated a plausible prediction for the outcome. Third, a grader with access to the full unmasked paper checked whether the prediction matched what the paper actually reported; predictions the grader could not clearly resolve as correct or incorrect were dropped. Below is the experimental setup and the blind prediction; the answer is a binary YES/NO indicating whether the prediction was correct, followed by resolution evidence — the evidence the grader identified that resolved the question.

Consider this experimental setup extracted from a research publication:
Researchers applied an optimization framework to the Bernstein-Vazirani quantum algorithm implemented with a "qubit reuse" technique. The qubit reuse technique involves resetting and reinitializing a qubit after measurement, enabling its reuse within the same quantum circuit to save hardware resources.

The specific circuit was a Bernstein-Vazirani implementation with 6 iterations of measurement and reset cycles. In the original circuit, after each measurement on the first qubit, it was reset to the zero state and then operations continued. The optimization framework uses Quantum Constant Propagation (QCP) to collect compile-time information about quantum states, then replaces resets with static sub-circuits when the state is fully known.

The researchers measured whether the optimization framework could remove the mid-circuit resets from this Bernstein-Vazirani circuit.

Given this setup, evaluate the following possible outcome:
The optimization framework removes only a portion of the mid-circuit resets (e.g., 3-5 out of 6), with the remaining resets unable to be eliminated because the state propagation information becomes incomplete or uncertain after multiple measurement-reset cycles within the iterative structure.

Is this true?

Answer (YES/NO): NO